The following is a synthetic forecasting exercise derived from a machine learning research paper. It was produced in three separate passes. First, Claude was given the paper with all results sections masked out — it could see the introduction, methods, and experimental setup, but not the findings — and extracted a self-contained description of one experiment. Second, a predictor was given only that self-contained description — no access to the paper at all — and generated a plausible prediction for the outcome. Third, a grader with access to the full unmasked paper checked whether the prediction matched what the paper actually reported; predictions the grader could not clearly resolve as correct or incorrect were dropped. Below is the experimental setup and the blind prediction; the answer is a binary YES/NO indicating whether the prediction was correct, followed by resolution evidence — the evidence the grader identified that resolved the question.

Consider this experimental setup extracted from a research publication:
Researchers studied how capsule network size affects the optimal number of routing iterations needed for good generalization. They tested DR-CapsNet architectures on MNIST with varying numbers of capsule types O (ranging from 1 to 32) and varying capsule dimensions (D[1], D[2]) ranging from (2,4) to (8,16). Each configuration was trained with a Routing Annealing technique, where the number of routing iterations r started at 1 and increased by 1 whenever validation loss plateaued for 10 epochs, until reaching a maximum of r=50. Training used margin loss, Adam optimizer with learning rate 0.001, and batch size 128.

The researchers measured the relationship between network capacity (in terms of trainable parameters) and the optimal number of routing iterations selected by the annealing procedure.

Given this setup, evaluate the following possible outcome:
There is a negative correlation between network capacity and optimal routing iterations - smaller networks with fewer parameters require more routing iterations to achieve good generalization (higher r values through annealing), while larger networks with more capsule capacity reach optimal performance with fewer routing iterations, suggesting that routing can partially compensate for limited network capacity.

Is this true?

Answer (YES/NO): YES